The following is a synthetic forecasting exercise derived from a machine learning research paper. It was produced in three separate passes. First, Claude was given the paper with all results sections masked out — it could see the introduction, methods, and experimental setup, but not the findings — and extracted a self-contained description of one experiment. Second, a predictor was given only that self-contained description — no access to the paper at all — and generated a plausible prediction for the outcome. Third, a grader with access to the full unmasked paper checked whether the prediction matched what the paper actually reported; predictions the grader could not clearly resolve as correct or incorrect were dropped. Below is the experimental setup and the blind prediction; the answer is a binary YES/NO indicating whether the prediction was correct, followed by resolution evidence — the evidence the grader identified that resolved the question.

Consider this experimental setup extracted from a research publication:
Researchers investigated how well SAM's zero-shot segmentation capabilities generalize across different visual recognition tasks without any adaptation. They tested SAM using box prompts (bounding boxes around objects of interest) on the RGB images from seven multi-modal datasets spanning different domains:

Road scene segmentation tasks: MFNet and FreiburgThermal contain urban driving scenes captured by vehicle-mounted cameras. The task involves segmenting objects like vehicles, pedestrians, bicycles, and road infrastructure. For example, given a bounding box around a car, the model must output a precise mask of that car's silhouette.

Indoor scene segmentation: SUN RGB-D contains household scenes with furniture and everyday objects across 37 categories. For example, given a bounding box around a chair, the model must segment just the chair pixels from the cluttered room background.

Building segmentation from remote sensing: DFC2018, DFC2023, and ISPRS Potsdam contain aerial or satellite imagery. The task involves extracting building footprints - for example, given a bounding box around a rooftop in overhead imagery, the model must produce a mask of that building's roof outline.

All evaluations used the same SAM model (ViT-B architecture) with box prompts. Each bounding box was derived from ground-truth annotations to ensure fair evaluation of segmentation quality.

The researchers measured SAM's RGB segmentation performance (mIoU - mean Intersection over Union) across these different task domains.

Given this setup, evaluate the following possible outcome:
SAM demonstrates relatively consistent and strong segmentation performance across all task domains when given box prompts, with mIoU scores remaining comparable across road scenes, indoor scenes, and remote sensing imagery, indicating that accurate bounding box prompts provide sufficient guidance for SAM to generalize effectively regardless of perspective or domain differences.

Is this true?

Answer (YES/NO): NO